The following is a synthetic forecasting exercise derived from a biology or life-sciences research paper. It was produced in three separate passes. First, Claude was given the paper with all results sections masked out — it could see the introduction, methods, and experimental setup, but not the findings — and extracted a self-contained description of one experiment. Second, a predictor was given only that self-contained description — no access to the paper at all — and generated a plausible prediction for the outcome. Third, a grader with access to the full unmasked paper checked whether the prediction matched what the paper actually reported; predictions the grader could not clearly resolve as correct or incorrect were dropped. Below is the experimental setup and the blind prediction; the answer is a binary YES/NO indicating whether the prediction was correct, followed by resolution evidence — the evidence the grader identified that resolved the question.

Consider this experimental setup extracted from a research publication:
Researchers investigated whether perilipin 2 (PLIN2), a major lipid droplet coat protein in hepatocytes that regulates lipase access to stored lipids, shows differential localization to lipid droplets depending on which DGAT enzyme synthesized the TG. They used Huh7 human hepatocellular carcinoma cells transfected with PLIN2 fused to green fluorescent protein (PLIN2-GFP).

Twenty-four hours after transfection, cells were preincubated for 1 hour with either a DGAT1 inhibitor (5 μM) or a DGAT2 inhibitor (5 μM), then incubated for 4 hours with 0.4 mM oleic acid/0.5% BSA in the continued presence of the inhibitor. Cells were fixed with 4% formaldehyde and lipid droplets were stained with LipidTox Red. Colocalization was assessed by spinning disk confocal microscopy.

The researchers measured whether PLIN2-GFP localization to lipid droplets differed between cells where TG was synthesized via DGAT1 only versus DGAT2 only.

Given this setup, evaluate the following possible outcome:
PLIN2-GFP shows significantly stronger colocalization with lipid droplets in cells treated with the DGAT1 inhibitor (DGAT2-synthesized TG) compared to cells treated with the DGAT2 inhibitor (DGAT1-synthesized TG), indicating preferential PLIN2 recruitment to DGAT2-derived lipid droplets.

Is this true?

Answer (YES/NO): NO